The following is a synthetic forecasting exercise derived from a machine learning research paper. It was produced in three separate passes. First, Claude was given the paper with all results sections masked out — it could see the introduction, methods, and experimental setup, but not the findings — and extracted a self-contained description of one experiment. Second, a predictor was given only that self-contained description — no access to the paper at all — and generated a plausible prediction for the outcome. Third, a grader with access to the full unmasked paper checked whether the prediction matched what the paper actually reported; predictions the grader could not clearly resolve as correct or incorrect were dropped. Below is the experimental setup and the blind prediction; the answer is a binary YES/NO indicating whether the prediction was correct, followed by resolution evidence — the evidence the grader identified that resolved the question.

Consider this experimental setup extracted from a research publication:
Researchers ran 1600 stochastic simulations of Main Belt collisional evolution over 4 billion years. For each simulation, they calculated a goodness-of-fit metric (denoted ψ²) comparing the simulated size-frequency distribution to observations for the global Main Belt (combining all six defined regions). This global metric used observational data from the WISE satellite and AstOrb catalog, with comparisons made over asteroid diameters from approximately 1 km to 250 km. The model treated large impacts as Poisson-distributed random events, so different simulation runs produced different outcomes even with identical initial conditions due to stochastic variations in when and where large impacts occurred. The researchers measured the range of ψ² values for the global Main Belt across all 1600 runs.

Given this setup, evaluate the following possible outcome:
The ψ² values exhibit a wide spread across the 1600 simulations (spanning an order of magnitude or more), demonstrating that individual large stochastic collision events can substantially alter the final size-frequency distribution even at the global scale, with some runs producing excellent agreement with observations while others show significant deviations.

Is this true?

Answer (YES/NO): NO